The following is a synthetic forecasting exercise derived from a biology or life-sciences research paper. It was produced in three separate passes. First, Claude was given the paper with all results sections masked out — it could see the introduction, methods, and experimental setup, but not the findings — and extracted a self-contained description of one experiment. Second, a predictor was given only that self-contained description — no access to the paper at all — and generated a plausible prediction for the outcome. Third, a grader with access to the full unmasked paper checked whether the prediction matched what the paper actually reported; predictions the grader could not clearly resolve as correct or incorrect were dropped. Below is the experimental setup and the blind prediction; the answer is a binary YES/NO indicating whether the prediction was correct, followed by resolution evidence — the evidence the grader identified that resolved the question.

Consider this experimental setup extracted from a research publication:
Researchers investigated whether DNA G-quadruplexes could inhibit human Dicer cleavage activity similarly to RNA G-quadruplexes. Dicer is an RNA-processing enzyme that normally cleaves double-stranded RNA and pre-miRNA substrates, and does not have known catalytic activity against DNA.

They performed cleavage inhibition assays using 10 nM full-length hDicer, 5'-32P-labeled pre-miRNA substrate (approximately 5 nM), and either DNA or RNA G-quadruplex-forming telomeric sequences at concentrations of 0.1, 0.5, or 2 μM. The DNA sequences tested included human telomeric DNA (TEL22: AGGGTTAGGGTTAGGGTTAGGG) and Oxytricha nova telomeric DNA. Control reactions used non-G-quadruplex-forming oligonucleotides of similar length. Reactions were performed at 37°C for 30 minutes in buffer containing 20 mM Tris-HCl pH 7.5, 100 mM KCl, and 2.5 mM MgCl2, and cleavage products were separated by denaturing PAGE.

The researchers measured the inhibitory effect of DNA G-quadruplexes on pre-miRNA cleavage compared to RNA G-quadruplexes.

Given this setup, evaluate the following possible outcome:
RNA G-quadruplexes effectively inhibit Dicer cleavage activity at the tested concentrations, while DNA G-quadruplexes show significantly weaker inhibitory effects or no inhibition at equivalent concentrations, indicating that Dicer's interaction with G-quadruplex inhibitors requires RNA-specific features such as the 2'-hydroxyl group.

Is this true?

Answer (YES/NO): NO